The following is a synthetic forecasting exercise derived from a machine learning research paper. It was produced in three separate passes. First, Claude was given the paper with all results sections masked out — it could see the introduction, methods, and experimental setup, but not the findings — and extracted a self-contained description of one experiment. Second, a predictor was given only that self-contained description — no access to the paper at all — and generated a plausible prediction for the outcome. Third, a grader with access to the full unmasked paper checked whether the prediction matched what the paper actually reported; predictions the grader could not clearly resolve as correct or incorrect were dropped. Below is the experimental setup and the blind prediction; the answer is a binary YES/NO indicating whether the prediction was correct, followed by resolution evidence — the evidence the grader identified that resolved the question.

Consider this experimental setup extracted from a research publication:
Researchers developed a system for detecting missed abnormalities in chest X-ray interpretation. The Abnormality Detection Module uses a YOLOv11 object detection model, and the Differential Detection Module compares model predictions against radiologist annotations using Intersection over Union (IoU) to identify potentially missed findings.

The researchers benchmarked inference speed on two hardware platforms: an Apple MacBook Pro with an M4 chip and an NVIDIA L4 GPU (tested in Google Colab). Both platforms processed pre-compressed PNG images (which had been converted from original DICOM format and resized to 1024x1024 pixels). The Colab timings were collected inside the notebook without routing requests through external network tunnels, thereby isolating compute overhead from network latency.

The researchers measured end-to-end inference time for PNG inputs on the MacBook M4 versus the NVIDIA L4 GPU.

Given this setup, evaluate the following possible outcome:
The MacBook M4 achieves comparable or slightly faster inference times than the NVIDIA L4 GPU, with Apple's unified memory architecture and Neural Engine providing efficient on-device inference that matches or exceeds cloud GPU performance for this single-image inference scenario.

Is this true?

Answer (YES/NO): NO